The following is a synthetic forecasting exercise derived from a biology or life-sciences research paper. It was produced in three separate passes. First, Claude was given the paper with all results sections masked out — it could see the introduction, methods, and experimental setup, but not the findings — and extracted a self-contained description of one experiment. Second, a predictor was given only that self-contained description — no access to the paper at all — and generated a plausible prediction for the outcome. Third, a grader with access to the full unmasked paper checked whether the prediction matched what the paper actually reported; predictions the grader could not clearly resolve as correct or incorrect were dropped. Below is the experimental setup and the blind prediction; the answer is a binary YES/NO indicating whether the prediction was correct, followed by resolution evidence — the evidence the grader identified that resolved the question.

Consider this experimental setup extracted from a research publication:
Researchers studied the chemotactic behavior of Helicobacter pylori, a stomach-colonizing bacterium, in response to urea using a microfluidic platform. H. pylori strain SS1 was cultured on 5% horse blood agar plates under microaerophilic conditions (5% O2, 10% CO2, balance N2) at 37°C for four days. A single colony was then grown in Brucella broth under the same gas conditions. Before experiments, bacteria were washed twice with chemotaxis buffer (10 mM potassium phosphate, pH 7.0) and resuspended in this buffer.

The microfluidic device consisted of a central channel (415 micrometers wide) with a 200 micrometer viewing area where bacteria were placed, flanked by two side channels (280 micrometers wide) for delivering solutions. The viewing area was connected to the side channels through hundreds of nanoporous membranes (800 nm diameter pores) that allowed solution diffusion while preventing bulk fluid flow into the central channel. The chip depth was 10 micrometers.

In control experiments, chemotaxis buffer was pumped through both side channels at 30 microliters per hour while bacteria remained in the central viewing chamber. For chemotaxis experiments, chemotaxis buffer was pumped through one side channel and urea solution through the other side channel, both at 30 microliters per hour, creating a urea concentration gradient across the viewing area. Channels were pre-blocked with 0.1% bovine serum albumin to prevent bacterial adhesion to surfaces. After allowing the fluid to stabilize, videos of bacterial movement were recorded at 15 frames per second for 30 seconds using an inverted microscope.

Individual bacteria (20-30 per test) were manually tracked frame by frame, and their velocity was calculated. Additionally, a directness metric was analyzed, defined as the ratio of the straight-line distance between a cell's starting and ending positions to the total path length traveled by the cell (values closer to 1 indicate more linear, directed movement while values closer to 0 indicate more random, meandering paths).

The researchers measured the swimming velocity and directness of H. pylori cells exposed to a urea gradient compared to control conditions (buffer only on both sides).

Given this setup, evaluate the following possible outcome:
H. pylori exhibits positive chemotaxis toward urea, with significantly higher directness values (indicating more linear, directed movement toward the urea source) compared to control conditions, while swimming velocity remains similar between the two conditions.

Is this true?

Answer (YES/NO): NO